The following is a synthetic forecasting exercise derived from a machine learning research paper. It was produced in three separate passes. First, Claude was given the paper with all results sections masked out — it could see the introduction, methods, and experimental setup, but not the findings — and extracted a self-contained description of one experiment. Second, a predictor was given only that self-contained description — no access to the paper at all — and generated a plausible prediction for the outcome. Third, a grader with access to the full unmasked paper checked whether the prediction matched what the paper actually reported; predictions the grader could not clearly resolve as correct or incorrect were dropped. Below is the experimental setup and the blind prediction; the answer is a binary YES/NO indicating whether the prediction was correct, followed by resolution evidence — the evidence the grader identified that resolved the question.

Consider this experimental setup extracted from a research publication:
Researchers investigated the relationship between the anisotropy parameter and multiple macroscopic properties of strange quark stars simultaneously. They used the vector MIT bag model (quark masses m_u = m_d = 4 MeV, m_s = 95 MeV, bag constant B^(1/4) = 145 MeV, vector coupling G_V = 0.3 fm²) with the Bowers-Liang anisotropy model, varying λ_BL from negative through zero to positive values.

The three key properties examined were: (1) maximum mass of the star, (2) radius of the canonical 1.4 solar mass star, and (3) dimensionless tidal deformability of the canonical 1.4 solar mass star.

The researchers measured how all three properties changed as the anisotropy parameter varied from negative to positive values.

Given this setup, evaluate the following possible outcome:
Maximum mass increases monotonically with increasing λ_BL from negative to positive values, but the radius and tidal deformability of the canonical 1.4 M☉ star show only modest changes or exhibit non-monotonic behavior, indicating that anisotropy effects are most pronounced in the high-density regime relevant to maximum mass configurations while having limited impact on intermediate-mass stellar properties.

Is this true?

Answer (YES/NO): NO